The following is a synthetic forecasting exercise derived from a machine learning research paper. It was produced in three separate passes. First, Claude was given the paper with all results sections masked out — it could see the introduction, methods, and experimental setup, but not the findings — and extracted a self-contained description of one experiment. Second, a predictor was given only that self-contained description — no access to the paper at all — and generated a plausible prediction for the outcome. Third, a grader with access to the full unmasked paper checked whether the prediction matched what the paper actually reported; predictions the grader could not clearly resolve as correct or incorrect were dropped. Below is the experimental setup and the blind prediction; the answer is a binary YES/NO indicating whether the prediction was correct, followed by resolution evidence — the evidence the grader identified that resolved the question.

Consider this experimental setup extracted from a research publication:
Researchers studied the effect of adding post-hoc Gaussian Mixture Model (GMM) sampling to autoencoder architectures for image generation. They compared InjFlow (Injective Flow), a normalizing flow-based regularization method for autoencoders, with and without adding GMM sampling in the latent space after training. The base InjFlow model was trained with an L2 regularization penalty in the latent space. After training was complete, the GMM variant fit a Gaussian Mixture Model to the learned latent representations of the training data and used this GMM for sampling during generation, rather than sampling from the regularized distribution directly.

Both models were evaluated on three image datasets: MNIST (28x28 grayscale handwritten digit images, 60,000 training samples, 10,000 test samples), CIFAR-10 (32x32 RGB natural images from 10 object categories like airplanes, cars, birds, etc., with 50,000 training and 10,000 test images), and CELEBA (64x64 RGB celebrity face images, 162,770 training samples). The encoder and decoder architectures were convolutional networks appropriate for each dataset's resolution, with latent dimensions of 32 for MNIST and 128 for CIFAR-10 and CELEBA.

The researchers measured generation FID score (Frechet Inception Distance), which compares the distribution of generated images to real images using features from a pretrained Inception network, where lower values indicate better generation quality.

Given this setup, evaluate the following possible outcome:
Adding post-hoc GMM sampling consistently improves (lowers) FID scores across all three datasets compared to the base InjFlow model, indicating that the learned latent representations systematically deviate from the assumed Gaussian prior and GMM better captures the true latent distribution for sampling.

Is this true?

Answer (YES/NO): YES